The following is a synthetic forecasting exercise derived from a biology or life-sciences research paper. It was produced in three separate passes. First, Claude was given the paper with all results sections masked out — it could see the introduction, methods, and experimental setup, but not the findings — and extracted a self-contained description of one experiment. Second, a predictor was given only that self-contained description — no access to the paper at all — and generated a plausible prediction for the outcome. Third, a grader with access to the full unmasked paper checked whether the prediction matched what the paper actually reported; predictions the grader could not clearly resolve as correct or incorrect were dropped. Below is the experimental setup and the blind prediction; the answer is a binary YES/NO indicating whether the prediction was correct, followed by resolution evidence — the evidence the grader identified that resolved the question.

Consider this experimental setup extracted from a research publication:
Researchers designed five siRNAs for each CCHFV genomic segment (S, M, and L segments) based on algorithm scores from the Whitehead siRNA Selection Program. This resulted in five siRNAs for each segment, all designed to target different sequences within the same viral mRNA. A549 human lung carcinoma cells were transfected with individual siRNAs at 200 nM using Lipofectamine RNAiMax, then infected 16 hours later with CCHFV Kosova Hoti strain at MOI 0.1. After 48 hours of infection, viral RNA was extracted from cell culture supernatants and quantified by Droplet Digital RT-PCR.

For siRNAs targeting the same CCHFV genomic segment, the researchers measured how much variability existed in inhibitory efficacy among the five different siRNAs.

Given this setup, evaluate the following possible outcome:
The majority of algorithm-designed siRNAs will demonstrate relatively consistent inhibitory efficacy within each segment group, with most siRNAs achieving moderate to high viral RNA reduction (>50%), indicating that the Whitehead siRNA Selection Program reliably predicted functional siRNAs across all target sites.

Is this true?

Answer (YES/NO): NO